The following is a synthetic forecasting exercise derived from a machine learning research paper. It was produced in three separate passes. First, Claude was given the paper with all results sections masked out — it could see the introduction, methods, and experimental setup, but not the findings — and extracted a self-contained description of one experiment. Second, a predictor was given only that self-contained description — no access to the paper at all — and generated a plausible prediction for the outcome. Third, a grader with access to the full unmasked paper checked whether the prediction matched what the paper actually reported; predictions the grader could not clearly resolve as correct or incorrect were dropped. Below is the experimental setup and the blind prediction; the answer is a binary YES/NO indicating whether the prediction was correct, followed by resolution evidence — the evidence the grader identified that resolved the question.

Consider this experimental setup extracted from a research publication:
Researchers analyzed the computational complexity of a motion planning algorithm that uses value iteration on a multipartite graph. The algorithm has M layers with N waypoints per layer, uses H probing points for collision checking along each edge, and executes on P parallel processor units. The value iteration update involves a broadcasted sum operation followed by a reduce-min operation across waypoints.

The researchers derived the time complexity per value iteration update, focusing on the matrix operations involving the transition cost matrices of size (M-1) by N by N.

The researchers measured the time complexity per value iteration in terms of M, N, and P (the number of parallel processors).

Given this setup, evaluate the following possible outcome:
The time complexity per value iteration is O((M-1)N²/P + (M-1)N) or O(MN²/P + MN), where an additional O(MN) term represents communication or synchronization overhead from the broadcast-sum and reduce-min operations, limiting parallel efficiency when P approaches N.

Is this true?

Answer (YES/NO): NO